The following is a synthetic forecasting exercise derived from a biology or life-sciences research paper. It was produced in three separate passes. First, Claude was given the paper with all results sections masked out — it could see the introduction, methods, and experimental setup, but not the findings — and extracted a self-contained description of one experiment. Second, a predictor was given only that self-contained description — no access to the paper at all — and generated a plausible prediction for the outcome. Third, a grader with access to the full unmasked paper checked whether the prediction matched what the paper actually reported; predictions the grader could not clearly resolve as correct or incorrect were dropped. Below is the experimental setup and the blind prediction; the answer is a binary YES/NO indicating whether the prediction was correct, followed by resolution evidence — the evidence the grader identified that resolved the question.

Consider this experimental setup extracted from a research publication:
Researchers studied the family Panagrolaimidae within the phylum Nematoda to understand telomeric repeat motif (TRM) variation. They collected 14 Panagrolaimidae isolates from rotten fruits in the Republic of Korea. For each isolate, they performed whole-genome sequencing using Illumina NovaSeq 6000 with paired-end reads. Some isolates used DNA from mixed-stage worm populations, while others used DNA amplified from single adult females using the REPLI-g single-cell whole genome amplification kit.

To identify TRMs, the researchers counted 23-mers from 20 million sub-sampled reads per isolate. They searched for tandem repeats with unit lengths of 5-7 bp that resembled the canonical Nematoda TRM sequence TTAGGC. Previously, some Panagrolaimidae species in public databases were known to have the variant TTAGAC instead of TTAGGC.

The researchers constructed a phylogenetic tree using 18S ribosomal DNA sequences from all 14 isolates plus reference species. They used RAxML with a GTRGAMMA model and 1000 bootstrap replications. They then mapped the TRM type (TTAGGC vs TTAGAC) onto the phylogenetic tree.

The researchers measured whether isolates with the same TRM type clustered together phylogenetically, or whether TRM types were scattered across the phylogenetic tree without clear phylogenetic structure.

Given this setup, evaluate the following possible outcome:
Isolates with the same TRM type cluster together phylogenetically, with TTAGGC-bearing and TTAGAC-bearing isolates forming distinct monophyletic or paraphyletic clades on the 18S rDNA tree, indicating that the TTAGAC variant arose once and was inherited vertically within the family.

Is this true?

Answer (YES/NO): YES